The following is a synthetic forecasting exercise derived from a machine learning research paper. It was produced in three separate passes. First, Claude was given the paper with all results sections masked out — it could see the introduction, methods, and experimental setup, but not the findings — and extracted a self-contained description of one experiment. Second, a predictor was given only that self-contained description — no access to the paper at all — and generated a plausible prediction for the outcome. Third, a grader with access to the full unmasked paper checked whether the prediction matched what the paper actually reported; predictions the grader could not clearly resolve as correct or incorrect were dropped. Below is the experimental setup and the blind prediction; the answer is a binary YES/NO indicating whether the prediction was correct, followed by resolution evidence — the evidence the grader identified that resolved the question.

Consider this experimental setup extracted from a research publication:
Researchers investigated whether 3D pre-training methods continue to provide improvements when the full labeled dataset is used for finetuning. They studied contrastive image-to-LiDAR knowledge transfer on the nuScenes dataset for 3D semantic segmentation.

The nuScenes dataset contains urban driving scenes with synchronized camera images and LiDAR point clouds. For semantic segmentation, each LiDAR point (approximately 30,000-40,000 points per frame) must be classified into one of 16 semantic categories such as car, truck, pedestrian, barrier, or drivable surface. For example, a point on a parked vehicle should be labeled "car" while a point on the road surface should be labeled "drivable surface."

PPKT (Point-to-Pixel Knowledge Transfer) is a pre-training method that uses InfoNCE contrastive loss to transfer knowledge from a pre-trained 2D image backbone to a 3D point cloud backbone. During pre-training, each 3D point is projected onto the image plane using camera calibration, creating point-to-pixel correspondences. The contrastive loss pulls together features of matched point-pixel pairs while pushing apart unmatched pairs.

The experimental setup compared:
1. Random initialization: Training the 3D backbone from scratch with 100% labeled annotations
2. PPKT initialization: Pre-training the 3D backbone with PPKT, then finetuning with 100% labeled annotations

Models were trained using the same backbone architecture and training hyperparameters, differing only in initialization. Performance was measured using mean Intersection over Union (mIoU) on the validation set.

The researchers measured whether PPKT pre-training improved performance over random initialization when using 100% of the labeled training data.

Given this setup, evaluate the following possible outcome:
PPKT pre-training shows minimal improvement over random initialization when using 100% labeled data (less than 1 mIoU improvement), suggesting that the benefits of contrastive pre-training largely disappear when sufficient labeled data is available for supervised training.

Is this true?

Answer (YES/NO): NO